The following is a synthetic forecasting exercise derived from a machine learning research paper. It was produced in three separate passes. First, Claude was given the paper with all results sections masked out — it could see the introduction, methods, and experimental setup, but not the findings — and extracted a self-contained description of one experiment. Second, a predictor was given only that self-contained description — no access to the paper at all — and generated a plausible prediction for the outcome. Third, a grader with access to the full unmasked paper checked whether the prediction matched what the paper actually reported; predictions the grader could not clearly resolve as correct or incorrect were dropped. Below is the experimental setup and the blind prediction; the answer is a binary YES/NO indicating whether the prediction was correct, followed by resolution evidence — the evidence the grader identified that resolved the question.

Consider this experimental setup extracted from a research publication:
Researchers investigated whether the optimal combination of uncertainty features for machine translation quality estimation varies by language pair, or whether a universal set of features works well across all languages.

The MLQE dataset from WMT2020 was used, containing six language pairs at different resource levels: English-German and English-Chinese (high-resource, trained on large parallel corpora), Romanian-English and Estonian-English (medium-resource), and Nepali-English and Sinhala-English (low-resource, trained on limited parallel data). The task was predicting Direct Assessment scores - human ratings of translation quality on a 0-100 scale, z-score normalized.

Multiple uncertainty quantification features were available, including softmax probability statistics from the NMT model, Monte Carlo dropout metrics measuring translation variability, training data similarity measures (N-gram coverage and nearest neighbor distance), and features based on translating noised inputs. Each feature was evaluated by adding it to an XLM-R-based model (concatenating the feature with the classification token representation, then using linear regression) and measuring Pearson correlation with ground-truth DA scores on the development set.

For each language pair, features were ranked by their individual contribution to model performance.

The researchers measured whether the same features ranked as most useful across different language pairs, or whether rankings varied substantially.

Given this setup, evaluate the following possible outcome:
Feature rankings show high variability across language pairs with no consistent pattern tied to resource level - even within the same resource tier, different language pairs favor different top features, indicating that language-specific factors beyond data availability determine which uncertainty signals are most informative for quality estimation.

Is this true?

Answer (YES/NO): NO